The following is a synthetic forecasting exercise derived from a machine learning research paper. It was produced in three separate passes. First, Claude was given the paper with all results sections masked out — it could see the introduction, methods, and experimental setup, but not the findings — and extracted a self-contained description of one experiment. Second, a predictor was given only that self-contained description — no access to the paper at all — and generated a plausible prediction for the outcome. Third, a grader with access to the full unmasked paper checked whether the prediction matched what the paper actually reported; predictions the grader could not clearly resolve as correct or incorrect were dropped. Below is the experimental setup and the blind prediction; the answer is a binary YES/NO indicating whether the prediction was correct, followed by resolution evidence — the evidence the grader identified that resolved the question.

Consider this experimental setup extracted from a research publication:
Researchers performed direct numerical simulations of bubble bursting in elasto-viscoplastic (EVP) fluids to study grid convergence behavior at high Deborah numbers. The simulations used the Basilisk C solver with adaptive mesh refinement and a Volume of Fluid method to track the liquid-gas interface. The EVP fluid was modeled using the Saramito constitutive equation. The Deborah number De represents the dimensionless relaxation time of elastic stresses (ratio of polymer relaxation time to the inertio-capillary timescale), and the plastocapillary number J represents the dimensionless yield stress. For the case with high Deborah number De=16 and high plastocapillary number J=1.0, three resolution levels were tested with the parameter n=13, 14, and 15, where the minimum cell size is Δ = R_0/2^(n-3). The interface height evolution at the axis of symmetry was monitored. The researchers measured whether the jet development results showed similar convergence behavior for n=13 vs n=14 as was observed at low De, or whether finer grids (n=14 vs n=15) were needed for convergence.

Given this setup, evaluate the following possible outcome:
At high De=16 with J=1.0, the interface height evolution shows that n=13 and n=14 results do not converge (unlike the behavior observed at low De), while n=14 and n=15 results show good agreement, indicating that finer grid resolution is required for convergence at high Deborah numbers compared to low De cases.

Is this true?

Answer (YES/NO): YES